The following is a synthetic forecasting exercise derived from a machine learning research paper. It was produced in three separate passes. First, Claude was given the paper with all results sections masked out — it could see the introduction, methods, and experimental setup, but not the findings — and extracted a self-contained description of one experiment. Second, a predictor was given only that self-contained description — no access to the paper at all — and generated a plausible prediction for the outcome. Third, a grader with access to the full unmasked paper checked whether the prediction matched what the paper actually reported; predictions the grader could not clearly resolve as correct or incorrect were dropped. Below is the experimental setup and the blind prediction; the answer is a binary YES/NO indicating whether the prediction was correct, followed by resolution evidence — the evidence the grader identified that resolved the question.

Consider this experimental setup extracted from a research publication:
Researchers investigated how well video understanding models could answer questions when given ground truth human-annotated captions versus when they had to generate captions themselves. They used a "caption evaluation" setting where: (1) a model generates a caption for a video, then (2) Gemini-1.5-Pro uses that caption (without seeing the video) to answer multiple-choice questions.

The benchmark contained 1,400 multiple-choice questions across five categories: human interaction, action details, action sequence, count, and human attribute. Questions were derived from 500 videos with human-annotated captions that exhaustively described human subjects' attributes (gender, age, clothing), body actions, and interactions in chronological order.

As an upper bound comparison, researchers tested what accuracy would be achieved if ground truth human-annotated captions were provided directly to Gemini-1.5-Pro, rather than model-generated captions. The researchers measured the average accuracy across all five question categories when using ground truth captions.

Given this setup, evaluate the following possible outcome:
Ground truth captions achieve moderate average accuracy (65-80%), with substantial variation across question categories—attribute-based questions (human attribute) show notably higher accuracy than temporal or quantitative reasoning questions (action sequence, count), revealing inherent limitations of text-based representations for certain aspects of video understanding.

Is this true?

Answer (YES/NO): NO